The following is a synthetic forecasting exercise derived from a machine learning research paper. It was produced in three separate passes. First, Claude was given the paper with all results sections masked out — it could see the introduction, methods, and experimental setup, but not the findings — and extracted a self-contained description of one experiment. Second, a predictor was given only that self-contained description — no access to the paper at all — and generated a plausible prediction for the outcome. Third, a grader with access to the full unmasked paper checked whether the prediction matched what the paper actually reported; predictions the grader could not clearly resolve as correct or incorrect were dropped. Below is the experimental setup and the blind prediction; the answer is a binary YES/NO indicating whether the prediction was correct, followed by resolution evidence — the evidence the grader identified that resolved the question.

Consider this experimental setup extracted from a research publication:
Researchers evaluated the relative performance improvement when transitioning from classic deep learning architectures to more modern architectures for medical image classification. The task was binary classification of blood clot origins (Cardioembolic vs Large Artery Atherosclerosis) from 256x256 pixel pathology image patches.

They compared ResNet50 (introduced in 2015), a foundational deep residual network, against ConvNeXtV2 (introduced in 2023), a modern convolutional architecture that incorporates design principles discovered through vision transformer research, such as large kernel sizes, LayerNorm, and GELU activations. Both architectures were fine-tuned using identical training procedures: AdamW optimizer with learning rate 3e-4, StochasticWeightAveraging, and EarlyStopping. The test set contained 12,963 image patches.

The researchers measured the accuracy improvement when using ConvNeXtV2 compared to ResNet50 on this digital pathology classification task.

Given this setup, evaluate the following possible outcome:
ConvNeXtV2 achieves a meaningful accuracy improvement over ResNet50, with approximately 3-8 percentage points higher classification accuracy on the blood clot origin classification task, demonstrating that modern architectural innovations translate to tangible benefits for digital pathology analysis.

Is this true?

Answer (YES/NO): NO